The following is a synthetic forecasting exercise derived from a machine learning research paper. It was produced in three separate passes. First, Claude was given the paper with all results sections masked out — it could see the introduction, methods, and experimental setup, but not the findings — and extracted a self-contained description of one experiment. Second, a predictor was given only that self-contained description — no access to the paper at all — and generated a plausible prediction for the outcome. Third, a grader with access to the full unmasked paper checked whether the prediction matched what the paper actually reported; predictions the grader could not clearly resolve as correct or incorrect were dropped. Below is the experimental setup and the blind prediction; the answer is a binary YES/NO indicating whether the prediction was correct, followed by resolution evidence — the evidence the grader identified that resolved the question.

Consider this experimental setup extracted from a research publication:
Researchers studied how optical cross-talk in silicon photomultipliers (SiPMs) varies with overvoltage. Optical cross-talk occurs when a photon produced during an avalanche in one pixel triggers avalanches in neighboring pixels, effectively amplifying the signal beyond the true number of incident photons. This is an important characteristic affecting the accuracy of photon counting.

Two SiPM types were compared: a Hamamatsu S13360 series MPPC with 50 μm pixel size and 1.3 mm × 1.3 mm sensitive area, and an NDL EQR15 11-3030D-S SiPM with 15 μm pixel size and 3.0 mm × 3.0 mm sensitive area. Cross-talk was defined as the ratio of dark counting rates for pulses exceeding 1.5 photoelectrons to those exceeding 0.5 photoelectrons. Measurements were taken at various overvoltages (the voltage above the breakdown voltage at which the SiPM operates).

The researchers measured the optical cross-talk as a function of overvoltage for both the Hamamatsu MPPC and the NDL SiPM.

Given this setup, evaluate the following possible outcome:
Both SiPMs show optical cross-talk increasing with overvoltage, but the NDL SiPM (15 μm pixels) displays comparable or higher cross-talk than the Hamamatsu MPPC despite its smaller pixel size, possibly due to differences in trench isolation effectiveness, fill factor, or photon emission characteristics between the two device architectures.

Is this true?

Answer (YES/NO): YES